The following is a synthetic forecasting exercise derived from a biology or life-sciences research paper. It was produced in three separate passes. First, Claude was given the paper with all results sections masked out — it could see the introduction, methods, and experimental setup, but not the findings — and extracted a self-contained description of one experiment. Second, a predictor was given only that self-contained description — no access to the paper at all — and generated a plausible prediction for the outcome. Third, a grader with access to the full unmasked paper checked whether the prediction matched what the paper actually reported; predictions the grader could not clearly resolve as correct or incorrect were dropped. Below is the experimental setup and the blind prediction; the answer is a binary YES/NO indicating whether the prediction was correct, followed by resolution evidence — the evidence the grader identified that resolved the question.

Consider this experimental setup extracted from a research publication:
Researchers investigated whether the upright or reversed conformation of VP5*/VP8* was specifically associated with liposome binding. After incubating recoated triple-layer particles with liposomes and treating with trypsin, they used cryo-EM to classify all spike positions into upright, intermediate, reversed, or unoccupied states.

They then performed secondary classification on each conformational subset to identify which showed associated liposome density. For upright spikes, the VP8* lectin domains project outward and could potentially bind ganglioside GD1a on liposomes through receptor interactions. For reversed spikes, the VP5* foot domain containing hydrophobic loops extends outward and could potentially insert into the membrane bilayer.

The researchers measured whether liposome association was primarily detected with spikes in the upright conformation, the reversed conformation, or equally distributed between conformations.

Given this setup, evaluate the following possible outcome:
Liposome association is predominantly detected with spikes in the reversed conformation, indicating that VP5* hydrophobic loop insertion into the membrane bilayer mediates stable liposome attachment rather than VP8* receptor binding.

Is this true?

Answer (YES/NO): YES